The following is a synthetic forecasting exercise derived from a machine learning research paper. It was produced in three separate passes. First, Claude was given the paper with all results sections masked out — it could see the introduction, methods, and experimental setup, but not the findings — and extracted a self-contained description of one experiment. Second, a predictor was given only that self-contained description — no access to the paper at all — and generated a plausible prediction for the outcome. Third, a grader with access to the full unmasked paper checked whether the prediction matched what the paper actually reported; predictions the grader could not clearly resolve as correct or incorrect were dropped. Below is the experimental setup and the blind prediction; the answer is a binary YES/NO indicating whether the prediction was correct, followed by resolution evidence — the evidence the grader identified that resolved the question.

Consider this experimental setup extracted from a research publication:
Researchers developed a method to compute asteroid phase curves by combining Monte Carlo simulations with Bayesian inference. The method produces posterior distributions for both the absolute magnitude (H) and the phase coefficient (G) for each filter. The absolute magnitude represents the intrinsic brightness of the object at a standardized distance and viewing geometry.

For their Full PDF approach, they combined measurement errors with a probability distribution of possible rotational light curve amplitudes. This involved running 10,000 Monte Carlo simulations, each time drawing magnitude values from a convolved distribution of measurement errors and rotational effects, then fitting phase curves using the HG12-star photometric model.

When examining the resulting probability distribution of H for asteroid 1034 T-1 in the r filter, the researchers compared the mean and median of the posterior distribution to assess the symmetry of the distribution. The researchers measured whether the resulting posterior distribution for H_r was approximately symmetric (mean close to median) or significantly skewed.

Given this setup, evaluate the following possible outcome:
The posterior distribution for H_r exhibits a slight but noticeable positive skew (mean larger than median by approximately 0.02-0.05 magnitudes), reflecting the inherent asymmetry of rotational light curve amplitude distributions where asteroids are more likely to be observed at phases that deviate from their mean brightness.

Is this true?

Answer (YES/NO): NO